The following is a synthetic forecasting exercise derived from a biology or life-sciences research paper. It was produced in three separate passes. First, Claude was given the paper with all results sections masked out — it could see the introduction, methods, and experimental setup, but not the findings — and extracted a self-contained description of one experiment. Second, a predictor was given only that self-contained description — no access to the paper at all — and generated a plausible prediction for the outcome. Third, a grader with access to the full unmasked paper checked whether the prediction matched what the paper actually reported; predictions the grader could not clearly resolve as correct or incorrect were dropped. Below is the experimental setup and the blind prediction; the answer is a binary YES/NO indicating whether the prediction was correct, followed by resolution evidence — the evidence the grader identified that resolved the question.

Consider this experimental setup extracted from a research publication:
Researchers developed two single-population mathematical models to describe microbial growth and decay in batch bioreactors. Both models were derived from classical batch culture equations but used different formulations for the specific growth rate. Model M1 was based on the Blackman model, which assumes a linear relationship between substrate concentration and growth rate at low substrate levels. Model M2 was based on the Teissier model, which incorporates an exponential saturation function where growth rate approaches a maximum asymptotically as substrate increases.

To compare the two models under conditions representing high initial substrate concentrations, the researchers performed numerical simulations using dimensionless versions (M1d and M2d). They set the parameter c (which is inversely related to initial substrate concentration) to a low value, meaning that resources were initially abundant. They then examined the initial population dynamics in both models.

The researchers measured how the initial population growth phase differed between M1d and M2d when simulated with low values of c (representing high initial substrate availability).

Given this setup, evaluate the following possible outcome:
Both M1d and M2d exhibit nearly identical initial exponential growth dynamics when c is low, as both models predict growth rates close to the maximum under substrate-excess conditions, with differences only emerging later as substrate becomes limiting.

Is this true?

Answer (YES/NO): NO